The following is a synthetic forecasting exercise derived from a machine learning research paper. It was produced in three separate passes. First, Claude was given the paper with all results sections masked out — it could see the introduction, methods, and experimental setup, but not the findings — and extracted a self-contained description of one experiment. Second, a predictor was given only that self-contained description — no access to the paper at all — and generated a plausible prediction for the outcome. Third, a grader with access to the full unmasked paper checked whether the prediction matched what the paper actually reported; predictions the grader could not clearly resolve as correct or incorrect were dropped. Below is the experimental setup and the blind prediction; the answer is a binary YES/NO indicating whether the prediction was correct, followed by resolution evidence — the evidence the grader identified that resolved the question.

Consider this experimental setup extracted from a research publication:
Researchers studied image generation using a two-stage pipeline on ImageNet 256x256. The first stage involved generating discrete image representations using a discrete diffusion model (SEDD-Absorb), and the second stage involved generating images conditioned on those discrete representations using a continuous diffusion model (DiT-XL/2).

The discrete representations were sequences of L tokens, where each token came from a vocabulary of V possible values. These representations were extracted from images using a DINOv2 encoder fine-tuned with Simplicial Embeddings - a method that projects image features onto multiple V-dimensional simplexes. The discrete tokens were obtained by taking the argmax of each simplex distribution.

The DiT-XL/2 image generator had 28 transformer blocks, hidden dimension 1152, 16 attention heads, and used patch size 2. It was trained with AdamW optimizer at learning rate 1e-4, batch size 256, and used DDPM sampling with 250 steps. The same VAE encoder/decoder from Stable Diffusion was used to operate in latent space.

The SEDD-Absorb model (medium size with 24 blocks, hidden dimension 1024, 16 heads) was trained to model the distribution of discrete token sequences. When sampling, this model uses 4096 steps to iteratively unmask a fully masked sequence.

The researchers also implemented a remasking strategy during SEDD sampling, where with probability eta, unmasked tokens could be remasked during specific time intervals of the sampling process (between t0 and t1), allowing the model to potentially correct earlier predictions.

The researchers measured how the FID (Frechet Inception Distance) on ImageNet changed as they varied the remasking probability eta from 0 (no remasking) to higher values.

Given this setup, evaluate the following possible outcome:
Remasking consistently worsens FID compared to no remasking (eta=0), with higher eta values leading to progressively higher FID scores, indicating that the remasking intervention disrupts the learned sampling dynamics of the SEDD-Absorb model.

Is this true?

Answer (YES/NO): NO